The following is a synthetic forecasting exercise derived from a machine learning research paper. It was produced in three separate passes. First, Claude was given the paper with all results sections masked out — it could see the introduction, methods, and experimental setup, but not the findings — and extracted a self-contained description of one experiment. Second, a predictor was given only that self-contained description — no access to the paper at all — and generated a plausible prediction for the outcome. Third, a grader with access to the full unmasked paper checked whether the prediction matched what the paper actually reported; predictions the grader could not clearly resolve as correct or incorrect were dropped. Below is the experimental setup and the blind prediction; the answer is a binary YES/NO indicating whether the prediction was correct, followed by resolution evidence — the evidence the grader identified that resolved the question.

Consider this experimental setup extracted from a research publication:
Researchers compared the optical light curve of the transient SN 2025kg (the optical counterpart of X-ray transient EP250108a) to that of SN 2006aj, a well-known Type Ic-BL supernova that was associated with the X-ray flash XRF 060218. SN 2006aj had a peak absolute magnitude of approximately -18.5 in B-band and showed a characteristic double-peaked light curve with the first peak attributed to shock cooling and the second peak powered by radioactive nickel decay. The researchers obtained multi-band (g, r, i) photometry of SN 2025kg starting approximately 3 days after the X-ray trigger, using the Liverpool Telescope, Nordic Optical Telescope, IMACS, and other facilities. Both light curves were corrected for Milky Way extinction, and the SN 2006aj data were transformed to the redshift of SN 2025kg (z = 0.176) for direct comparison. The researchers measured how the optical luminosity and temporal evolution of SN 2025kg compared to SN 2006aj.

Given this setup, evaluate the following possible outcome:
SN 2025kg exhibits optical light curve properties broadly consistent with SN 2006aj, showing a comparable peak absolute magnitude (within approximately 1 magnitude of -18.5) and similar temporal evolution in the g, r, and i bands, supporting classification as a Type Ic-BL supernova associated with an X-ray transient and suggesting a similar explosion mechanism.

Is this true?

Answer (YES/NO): NO